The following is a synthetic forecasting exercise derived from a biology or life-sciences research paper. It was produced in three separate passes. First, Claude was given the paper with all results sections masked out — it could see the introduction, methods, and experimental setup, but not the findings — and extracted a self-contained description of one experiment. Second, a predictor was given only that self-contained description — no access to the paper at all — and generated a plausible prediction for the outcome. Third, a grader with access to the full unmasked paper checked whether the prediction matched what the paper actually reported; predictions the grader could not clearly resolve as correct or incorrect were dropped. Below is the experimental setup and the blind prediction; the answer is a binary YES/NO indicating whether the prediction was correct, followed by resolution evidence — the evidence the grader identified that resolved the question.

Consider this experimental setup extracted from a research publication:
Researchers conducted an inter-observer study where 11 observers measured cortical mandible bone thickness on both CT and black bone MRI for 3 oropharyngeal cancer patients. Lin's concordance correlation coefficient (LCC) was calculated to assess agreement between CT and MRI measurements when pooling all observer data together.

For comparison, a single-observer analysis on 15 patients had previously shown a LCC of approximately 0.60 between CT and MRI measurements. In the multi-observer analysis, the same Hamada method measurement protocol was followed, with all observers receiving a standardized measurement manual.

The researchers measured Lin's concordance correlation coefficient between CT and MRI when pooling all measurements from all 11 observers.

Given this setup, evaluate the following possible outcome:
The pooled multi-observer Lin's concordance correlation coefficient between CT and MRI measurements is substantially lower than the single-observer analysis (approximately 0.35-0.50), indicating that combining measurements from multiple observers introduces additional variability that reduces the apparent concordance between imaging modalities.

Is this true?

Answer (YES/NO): NO